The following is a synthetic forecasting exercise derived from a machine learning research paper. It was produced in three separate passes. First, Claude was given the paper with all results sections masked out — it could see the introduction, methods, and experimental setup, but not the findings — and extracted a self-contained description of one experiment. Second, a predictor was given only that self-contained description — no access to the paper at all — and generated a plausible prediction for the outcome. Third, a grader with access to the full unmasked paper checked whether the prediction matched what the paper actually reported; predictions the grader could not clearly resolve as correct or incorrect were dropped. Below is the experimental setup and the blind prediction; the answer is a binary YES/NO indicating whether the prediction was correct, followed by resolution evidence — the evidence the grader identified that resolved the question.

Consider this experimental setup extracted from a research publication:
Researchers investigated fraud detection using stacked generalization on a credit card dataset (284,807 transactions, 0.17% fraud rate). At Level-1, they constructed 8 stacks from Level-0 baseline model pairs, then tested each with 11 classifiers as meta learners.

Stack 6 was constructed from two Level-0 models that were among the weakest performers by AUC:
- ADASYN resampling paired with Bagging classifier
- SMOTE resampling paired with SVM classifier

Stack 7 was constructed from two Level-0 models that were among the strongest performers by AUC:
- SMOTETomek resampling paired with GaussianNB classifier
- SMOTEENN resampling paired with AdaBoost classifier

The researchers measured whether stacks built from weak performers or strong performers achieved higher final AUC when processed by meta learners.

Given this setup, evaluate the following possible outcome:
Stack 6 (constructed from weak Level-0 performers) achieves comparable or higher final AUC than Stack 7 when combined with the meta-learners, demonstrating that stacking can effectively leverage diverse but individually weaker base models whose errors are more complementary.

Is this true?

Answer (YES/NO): YES